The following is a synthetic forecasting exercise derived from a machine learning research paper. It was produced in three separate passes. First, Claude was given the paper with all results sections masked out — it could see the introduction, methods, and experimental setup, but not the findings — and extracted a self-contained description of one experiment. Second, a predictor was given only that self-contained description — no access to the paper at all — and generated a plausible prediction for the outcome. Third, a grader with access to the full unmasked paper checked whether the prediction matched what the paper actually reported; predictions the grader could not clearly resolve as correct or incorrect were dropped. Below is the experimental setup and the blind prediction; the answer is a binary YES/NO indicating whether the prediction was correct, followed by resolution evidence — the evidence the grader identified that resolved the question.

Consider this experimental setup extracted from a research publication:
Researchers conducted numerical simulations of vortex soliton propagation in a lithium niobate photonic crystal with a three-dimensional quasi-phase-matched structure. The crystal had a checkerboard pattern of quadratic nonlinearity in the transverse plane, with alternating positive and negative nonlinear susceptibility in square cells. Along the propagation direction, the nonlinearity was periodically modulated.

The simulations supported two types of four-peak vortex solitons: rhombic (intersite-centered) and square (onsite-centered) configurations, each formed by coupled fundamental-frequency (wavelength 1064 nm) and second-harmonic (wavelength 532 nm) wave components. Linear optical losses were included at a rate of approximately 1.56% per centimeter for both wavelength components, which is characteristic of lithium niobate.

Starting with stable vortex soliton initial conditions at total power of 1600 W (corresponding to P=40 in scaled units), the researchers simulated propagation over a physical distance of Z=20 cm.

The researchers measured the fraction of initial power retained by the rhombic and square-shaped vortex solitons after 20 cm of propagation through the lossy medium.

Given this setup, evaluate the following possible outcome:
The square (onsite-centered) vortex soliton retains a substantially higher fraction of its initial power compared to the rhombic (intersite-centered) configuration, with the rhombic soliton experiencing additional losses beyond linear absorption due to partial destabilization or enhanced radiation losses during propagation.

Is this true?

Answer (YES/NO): NO